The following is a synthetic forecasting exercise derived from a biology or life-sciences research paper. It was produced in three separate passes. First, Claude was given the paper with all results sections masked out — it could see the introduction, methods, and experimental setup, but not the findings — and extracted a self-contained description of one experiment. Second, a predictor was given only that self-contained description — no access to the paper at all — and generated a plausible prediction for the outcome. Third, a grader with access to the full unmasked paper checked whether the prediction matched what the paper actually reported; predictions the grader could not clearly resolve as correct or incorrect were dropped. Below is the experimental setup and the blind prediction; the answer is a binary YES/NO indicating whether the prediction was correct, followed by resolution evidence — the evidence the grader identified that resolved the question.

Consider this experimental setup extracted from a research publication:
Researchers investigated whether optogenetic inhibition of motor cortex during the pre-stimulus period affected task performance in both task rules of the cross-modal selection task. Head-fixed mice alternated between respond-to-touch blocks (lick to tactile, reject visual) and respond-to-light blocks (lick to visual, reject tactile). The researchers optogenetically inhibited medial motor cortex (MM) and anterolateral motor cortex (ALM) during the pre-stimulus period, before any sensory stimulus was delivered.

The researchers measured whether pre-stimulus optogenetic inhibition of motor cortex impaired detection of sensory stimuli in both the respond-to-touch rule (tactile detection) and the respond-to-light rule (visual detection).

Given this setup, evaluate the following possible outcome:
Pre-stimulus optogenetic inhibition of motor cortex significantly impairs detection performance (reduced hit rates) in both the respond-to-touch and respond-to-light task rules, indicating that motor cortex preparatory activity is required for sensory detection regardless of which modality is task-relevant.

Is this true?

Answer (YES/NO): NO